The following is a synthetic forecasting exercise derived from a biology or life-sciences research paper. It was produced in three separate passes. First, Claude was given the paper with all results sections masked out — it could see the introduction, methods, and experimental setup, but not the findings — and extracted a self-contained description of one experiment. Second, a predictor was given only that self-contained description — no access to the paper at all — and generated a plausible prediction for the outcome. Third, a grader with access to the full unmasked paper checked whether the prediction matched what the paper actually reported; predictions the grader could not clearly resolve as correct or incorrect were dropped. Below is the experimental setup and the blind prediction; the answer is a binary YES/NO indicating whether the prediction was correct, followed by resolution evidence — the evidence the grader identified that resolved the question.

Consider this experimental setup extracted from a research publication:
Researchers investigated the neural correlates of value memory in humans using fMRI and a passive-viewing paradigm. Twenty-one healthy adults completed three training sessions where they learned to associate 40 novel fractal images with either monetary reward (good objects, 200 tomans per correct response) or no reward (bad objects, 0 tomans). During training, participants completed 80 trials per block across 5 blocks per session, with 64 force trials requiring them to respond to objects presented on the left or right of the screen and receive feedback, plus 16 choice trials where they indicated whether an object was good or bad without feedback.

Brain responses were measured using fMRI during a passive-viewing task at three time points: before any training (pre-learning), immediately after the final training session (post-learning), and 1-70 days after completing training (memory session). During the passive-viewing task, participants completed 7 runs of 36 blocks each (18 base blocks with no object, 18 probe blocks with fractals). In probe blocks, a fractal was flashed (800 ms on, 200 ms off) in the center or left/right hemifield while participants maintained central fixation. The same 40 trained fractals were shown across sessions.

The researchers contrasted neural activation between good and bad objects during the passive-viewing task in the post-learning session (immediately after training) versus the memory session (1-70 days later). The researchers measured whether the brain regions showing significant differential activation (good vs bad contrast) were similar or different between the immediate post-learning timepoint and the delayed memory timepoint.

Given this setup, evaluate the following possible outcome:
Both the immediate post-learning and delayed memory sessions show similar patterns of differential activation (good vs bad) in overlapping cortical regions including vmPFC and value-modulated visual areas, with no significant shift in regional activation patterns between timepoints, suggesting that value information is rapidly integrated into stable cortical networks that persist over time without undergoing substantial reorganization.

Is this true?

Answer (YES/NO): NO